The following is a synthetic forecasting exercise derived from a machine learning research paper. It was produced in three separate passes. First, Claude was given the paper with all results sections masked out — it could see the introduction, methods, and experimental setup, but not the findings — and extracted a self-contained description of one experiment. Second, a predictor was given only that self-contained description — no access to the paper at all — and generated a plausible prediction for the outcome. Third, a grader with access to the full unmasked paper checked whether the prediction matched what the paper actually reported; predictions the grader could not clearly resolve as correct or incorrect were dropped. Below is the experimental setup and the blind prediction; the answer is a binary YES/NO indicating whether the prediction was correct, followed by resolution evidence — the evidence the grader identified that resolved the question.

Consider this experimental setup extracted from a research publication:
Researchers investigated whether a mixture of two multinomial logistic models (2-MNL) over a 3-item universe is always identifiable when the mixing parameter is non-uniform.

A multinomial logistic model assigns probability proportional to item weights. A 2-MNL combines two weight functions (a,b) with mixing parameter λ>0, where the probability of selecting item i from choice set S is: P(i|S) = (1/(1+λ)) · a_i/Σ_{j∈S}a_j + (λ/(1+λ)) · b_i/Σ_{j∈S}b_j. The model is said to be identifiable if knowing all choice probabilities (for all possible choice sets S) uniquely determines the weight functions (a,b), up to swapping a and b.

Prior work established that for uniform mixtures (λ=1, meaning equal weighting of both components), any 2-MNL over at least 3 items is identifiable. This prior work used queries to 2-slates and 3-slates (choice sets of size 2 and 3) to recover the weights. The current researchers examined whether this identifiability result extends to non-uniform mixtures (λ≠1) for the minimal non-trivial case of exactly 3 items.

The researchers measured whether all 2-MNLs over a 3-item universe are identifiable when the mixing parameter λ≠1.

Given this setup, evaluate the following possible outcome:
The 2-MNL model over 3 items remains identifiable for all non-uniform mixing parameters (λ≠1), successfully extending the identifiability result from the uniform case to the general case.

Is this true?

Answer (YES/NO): NO